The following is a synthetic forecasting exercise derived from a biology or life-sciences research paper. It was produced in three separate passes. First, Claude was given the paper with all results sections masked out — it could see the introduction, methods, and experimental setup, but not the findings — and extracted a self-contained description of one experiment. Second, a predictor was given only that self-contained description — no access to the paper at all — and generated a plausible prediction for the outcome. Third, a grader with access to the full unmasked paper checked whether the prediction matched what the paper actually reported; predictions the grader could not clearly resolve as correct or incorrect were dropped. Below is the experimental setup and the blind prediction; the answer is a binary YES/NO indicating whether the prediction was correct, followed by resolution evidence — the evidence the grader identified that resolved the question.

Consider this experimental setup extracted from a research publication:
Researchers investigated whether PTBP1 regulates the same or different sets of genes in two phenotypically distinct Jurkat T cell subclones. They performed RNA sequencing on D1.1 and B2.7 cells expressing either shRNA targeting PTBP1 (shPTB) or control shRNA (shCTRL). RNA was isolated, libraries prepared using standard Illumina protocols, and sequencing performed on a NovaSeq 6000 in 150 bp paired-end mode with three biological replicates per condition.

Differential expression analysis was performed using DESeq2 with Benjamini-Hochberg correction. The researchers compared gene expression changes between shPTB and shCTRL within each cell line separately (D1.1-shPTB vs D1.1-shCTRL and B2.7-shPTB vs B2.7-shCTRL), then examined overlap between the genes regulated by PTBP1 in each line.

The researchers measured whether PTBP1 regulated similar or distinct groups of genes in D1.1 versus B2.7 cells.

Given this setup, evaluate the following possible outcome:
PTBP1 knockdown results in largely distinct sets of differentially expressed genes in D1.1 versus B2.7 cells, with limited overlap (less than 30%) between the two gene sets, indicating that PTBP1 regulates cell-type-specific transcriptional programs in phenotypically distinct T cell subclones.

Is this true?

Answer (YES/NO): YES